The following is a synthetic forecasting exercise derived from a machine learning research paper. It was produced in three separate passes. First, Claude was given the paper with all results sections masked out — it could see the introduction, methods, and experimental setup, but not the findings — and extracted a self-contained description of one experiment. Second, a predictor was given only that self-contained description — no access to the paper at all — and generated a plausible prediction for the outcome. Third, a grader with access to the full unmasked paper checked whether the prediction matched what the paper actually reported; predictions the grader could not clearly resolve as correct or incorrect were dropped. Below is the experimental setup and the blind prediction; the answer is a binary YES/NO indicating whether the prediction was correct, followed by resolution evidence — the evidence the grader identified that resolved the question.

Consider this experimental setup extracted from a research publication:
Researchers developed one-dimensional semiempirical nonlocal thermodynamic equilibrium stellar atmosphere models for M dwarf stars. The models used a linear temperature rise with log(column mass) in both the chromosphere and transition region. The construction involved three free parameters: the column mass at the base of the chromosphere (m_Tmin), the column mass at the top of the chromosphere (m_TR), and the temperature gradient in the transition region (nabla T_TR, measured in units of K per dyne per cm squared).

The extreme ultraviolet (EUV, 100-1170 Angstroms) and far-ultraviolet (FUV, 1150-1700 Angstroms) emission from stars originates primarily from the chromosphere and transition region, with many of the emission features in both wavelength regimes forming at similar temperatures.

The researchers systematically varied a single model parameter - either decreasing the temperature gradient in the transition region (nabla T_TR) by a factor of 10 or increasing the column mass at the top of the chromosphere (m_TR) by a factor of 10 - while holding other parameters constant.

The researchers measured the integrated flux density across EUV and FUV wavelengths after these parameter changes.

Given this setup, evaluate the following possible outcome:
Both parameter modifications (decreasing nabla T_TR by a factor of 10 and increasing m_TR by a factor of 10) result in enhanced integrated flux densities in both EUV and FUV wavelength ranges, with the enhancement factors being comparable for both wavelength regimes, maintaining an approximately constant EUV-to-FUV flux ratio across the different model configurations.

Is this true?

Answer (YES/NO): NO